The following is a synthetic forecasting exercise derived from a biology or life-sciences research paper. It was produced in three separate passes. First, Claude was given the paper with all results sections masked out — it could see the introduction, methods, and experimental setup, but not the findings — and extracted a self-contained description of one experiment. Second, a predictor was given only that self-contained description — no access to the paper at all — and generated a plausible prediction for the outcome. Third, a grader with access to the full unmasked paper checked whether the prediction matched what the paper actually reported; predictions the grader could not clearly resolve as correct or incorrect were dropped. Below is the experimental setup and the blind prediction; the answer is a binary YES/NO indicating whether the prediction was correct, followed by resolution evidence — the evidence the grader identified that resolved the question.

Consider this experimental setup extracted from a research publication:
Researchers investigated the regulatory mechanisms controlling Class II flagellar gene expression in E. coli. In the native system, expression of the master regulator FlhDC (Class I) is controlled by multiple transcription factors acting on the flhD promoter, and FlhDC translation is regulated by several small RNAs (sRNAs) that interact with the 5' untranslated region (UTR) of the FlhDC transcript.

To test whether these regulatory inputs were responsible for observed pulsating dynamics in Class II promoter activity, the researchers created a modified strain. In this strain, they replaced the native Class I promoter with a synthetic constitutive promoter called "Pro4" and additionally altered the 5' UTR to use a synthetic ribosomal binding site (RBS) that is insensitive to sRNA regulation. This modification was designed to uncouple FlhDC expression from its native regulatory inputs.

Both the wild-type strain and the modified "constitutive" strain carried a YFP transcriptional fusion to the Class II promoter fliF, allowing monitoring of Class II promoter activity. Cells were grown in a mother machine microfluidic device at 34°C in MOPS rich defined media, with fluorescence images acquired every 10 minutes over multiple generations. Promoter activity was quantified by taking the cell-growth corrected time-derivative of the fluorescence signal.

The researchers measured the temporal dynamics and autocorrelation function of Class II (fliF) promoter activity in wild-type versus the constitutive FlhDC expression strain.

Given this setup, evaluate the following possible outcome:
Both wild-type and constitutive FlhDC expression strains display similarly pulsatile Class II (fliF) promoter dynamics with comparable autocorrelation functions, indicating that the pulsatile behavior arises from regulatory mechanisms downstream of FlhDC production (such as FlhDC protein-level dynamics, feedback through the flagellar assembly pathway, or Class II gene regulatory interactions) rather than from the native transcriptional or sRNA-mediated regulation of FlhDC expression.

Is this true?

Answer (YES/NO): YES